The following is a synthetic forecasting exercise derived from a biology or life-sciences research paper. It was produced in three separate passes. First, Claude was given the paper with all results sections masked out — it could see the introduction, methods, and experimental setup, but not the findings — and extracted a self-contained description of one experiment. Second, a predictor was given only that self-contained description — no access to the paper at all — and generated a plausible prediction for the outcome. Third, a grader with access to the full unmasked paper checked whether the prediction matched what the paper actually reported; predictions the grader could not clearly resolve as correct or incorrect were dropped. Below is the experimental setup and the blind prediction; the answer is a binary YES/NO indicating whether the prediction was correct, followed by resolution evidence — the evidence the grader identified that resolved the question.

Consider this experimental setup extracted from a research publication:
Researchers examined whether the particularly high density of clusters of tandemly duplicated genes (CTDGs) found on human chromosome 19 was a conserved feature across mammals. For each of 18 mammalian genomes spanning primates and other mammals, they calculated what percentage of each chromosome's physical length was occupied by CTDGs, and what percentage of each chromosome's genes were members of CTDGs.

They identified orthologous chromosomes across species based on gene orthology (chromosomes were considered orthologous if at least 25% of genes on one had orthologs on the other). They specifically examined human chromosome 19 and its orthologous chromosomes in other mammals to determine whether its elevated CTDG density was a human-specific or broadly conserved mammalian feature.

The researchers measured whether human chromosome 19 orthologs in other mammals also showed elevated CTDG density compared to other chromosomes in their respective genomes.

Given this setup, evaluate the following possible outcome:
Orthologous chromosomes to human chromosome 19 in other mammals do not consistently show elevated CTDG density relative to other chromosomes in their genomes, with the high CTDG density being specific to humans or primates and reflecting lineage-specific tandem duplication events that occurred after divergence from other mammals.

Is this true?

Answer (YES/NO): NO